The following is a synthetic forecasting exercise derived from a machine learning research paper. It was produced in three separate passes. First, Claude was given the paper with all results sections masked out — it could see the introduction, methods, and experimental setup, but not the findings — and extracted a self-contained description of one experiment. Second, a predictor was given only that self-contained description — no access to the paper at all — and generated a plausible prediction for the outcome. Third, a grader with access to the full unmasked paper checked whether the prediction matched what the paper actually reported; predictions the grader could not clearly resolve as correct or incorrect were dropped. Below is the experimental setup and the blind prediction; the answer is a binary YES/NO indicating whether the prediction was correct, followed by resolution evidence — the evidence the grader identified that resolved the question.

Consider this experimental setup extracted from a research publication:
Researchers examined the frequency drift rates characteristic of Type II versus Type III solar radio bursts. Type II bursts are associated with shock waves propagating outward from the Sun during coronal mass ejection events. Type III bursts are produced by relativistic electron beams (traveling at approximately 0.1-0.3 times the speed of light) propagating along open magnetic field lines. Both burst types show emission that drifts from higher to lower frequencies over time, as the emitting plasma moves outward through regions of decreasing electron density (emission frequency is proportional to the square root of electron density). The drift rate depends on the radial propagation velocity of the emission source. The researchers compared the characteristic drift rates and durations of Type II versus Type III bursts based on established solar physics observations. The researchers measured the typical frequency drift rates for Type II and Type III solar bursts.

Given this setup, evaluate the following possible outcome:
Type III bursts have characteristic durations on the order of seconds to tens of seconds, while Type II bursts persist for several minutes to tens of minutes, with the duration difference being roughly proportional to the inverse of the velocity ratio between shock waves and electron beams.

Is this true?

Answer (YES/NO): NO